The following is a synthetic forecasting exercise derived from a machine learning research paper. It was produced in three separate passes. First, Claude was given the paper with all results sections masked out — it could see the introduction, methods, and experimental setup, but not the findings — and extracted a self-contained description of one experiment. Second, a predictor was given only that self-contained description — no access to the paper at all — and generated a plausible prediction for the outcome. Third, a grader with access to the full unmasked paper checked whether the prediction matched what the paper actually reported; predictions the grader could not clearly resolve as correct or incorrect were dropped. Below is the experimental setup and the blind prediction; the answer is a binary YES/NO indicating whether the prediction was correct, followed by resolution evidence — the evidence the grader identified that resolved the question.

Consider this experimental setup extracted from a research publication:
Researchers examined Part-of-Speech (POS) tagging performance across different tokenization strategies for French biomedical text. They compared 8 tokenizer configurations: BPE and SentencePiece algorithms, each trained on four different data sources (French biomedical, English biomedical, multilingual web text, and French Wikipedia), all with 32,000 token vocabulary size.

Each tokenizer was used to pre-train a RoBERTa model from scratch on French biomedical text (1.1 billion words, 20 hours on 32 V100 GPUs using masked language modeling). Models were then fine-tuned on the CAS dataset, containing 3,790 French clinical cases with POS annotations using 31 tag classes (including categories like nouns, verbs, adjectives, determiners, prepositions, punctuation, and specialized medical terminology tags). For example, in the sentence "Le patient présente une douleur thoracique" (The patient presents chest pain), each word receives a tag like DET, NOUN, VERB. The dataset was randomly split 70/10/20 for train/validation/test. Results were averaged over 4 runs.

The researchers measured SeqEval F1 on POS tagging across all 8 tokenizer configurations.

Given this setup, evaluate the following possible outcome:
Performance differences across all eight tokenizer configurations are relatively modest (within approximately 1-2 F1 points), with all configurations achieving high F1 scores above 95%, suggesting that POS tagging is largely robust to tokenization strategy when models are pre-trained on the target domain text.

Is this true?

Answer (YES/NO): YES